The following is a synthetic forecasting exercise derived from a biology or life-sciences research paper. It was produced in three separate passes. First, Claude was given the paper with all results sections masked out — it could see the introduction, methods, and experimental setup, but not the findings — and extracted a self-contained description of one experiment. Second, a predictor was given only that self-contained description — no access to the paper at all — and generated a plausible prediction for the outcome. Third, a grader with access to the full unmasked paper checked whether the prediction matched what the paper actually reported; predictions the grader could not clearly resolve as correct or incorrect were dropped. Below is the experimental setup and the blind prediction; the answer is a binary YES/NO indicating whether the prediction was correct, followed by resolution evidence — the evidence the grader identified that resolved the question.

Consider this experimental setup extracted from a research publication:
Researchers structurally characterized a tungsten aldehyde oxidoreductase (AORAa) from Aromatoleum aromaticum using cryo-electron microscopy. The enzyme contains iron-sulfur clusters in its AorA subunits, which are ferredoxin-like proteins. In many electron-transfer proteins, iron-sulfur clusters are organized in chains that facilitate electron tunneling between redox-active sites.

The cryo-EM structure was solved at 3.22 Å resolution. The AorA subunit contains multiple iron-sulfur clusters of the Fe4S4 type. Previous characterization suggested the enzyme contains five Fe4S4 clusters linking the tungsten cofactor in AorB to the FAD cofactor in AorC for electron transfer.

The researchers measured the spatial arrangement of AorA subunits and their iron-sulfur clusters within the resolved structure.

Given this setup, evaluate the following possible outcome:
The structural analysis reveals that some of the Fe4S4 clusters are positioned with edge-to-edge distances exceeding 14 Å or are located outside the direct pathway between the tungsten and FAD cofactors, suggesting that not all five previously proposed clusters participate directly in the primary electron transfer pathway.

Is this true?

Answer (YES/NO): NO